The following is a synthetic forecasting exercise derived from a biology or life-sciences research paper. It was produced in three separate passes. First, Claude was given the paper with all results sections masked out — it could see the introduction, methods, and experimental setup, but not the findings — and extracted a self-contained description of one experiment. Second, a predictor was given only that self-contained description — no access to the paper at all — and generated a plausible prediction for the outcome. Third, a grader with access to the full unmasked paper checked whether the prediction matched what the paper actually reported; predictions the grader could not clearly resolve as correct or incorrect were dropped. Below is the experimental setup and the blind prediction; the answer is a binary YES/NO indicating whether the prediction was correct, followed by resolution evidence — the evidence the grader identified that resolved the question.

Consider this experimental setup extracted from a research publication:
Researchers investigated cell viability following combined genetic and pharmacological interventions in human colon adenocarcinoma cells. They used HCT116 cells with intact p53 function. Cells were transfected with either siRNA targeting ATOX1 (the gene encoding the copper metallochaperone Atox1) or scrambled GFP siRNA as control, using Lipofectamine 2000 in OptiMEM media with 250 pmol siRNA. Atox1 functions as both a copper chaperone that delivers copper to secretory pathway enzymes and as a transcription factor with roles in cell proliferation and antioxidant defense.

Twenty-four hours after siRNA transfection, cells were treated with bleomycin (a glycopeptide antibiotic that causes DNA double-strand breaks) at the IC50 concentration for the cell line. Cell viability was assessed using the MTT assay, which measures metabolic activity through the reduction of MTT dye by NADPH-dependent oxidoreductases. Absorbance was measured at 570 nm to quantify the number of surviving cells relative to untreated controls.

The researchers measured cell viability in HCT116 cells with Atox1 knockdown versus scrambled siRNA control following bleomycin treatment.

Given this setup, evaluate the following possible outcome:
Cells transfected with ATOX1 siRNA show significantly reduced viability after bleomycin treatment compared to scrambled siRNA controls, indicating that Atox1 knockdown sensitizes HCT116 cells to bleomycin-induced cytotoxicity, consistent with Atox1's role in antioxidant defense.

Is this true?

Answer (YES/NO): NO